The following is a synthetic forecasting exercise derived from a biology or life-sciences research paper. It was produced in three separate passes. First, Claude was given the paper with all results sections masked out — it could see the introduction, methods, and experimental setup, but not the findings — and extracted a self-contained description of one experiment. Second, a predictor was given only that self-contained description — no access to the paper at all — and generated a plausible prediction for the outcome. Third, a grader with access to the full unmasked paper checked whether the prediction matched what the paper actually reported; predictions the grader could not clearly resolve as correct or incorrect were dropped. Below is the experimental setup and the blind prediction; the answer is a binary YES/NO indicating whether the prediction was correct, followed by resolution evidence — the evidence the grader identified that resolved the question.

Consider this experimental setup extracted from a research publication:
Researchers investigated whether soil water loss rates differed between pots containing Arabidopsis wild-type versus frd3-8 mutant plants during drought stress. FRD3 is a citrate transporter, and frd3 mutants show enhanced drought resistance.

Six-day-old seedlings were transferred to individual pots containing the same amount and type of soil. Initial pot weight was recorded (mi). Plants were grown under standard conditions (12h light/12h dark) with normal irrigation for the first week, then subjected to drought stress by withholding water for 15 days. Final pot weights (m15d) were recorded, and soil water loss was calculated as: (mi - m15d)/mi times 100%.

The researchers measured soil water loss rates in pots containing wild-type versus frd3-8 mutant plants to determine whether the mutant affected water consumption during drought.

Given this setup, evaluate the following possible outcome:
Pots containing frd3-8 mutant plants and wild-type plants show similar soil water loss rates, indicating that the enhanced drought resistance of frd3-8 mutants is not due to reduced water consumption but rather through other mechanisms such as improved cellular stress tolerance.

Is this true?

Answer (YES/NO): NO